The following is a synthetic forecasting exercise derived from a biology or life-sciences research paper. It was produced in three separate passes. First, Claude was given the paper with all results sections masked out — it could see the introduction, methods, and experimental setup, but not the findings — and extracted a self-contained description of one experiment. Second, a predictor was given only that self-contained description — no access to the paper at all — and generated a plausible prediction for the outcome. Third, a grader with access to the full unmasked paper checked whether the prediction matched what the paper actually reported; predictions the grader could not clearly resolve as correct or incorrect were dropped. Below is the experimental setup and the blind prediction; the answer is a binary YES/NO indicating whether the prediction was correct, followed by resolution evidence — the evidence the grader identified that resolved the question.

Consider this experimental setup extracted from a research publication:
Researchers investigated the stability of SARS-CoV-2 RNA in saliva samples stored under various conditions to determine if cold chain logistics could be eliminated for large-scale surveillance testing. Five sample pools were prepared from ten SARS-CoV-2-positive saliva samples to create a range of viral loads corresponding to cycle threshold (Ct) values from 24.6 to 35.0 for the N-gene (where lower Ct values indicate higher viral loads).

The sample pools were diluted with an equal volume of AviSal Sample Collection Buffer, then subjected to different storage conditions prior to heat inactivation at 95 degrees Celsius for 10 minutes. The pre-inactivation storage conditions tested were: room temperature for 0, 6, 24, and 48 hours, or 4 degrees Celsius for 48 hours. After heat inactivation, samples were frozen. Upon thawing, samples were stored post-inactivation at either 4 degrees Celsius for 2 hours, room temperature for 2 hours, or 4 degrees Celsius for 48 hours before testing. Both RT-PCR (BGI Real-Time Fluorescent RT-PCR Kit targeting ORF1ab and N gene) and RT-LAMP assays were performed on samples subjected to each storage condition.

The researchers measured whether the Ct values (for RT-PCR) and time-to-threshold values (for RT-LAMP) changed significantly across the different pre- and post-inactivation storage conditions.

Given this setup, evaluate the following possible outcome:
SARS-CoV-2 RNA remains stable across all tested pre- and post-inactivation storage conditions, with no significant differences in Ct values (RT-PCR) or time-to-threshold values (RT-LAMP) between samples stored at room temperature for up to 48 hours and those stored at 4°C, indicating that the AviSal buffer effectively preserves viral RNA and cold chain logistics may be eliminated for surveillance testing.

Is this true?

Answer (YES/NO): YES